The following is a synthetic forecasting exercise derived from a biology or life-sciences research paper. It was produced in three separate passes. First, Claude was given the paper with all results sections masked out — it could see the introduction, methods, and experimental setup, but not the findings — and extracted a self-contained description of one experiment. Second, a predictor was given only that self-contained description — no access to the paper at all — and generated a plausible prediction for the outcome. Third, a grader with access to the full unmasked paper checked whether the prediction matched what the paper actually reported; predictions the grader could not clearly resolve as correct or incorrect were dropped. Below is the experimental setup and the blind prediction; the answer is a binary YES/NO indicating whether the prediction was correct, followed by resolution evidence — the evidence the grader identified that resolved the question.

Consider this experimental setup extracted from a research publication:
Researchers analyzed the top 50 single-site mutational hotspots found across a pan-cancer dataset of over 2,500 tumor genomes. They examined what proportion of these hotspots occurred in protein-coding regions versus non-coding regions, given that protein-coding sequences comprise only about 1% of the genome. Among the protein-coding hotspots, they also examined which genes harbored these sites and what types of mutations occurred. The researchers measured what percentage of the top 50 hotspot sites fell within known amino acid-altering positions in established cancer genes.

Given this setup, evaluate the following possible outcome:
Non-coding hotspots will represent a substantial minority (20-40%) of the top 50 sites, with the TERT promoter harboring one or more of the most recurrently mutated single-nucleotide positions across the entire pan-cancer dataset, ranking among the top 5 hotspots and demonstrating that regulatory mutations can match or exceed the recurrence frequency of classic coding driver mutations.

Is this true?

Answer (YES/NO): NO